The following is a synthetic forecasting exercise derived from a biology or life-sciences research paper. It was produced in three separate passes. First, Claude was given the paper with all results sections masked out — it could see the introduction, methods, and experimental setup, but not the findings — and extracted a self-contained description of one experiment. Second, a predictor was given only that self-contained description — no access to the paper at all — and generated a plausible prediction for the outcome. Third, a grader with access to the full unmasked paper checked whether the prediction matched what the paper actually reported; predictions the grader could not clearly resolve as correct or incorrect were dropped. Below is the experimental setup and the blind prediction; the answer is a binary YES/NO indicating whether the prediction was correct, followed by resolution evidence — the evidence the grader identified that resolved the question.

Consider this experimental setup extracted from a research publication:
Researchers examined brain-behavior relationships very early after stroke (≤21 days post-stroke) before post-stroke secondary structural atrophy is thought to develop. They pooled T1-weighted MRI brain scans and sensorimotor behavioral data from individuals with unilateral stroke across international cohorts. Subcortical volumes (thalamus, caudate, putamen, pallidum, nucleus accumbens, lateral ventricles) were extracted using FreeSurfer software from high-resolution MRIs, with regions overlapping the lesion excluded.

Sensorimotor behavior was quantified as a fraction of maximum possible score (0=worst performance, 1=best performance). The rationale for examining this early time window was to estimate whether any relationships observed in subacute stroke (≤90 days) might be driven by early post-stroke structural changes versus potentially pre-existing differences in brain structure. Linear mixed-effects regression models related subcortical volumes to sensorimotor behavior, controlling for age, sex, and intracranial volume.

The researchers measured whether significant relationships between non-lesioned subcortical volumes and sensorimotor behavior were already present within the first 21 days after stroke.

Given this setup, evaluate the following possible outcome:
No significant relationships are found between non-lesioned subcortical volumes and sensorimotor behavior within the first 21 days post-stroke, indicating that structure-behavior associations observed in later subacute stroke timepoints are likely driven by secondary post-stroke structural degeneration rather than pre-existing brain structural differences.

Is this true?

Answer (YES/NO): NO